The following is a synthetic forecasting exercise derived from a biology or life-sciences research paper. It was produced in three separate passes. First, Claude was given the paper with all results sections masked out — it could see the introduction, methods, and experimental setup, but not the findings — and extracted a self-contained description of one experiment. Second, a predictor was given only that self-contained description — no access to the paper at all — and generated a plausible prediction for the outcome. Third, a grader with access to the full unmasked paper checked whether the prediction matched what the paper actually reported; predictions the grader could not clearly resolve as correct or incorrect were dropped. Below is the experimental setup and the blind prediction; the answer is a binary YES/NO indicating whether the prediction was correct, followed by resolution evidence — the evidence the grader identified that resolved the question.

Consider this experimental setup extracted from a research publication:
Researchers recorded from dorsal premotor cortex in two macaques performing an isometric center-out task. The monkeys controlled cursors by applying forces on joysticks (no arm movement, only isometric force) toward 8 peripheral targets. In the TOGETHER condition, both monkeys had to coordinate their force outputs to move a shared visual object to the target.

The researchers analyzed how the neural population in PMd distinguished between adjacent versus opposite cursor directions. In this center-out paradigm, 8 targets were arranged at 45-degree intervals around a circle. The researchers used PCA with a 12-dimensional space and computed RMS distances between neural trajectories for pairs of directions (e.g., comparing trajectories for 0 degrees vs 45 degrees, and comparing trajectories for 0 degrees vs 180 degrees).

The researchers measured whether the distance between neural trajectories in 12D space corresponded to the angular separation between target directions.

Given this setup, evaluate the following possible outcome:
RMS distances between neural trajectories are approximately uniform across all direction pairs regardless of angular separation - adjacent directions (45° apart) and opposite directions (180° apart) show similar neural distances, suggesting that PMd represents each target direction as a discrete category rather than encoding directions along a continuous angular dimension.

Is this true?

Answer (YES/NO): NO